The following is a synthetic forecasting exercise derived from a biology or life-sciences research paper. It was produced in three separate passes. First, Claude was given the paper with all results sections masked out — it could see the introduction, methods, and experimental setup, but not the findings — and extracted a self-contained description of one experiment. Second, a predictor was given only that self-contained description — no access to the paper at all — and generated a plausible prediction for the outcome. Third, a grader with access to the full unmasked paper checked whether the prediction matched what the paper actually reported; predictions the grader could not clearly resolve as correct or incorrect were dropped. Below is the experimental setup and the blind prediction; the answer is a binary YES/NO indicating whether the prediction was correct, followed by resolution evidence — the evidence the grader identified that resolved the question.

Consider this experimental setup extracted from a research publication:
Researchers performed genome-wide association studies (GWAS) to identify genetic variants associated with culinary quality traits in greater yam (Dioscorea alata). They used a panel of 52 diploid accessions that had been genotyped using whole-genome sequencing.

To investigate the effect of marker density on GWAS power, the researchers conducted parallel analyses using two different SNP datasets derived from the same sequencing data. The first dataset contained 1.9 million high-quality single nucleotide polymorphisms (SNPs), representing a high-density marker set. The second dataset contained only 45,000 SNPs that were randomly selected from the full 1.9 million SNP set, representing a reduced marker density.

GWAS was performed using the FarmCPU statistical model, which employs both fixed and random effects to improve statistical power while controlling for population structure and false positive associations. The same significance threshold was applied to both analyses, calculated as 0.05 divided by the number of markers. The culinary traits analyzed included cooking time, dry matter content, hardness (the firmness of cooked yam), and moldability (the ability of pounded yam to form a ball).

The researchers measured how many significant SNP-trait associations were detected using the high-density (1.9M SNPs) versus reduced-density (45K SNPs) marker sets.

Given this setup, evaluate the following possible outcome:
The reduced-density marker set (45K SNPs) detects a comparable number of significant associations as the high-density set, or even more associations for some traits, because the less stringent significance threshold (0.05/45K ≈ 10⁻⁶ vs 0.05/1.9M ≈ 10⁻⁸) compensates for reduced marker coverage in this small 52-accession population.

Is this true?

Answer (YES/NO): NO